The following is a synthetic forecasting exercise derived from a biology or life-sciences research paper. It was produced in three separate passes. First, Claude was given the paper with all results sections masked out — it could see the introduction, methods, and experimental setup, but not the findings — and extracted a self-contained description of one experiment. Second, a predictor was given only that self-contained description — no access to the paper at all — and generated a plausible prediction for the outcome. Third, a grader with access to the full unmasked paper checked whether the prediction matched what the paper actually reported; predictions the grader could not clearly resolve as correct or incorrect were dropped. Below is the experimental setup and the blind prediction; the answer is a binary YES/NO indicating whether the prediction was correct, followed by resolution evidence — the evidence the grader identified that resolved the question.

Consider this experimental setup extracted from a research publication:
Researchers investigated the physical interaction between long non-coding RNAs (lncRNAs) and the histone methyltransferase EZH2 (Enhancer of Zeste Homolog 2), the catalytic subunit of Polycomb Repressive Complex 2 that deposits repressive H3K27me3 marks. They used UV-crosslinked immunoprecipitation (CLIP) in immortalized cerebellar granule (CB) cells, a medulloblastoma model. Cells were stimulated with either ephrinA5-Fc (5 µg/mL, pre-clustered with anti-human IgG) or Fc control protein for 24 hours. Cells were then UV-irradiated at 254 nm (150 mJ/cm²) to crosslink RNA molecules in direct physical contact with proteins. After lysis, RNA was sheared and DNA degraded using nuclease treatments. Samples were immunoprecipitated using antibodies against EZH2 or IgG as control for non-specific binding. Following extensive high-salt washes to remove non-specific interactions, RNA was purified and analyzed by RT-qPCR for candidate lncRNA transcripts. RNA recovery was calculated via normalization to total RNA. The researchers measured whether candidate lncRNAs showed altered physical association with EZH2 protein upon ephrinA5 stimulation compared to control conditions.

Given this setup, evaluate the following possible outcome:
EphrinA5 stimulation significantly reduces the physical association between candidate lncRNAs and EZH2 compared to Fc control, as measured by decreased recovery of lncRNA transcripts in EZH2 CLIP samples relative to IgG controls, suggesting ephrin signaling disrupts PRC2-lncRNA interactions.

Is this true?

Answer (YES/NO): NO